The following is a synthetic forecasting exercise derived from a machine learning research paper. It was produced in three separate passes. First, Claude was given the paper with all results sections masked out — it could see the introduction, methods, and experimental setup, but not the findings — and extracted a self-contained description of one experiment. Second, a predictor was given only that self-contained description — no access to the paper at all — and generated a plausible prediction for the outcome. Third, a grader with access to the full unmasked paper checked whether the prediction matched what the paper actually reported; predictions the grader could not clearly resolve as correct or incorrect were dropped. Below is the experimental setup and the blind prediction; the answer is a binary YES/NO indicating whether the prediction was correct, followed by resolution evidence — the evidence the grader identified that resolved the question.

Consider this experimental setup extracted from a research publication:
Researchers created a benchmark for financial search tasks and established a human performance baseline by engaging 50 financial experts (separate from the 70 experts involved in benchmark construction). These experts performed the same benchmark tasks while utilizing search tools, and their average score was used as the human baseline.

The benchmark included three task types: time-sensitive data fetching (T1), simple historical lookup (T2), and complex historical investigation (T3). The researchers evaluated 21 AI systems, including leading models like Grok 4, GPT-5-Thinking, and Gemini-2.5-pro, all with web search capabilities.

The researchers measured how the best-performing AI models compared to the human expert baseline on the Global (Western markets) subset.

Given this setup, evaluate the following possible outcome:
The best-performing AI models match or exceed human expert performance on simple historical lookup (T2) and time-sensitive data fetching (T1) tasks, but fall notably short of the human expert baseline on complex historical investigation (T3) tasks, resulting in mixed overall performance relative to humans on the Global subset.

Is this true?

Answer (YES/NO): NO